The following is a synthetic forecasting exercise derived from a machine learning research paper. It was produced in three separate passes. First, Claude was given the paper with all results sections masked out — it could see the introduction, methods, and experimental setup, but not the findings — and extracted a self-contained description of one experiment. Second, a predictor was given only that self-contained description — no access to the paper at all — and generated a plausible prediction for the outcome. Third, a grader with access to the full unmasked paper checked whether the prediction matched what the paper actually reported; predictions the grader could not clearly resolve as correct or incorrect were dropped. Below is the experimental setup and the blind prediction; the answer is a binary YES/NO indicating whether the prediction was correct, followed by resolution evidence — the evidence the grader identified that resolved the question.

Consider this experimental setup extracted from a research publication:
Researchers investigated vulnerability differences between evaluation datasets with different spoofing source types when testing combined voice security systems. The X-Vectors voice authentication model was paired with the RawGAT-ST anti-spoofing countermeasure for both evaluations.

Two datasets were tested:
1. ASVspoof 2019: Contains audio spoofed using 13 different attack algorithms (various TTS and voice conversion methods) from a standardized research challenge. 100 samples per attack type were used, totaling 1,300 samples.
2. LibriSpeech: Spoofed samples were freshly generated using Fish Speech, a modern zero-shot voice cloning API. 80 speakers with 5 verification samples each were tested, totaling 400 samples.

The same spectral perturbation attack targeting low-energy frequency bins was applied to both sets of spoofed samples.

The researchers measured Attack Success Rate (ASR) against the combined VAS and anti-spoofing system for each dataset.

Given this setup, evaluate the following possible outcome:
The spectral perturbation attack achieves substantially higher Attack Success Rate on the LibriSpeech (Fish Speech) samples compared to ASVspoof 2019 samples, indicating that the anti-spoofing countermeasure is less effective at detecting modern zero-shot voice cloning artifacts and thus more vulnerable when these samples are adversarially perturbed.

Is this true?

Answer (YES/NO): YES